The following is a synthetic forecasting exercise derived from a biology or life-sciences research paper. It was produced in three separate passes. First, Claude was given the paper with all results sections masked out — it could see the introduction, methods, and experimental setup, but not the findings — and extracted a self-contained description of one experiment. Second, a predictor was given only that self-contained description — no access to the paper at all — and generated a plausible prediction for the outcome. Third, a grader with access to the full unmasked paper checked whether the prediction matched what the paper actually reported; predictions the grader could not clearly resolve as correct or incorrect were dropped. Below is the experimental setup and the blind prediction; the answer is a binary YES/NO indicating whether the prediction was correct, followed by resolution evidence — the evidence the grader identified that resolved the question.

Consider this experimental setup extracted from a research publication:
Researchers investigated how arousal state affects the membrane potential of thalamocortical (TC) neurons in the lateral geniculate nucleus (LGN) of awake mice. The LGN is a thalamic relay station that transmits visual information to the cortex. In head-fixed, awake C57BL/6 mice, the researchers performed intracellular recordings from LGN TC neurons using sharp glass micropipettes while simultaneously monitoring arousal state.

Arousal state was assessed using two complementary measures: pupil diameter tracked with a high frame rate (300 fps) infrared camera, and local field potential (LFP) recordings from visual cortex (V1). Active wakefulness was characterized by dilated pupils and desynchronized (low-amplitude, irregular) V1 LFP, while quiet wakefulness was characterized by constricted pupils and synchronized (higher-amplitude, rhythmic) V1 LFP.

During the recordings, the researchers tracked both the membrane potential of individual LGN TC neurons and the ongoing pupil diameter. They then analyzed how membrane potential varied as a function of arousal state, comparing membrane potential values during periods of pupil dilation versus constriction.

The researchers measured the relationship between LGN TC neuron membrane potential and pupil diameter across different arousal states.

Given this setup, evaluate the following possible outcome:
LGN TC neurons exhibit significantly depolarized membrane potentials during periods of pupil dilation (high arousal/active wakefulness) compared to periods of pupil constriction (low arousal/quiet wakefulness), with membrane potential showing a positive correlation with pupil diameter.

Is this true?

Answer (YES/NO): YES